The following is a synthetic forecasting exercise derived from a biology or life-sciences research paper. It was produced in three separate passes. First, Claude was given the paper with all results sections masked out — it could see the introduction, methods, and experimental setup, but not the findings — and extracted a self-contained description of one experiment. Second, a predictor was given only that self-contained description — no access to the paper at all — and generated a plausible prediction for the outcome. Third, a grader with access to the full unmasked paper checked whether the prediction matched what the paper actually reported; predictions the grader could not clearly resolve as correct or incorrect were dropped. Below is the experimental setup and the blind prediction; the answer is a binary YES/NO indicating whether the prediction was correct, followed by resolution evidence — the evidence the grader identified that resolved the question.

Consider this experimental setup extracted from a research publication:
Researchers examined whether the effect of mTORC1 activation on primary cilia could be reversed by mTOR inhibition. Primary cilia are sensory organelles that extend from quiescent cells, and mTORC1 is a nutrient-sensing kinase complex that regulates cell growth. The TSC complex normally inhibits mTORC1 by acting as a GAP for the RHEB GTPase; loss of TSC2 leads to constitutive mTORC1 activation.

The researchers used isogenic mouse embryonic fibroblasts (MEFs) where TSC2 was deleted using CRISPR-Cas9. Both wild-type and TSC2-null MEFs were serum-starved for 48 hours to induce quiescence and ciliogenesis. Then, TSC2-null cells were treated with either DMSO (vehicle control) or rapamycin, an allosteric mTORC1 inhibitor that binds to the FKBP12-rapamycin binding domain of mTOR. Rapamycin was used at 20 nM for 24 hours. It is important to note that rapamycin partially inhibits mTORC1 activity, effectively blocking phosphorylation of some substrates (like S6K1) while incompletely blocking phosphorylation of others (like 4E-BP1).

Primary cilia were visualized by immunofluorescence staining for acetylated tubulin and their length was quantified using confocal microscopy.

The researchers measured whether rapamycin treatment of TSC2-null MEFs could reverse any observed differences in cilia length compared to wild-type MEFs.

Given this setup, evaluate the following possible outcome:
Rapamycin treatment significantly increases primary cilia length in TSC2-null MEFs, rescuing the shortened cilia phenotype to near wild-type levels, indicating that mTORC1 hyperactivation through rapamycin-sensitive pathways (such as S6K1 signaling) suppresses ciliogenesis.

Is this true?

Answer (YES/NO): NO